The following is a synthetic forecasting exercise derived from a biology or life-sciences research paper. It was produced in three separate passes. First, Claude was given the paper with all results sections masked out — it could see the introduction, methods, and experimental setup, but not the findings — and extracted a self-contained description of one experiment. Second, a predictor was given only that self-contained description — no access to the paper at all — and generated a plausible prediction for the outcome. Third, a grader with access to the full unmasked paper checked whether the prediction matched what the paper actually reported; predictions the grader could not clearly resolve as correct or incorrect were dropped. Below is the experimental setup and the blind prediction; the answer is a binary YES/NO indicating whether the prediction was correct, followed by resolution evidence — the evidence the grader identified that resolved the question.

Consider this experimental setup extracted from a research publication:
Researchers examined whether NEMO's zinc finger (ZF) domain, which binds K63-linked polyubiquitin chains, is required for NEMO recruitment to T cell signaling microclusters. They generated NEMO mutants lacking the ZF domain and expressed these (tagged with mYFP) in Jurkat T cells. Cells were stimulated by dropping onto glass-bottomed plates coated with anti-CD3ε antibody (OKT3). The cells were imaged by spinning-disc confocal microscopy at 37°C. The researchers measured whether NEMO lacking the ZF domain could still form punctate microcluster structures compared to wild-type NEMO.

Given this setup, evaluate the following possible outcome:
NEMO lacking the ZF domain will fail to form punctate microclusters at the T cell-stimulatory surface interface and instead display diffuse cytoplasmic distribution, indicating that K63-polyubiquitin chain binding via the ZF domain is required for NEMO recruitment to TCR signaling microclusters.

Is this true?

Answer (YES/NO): NO